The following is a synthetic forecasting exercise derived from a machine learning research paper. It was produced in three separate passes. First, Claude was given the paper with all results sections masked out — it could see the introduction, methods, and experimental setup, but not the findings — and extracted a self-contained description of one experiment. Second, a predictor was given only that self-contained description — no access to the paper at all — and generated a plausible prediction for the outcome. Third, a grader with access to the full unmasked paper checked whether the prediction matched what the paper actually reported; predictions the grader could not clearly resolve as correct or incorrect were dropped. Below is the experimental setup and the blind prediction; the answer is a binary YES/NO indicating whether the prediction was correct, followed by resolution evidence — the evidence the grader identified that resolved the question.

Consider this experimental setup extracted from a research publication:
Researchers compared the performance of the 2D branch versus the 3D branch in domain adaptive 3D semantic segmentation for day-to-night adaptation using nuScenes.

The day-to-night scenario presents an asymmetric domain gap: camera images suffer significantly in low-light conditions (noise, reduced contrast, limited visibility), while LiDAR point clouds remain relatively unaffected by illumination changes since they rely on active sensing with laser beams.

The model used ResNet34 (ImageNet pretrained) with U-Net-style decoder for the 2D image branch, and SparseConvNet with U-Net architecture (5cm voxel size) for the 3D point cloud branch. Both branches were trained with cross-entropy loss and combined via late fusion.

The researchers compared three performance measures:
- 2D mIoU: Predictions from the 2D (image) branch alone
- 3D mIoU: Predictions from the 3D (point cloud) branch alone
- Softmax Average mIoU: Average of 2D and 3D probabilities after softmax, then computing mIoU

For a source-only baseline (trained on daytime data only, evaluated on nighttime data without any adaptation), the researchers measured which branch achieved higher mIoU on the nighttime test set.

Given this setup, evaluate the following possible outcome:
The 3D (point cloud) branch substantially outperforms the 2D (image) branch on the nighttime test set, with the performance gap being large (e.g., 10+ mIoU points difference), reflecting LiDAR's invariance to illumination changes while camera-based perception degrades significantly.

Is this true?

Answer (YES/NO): NO